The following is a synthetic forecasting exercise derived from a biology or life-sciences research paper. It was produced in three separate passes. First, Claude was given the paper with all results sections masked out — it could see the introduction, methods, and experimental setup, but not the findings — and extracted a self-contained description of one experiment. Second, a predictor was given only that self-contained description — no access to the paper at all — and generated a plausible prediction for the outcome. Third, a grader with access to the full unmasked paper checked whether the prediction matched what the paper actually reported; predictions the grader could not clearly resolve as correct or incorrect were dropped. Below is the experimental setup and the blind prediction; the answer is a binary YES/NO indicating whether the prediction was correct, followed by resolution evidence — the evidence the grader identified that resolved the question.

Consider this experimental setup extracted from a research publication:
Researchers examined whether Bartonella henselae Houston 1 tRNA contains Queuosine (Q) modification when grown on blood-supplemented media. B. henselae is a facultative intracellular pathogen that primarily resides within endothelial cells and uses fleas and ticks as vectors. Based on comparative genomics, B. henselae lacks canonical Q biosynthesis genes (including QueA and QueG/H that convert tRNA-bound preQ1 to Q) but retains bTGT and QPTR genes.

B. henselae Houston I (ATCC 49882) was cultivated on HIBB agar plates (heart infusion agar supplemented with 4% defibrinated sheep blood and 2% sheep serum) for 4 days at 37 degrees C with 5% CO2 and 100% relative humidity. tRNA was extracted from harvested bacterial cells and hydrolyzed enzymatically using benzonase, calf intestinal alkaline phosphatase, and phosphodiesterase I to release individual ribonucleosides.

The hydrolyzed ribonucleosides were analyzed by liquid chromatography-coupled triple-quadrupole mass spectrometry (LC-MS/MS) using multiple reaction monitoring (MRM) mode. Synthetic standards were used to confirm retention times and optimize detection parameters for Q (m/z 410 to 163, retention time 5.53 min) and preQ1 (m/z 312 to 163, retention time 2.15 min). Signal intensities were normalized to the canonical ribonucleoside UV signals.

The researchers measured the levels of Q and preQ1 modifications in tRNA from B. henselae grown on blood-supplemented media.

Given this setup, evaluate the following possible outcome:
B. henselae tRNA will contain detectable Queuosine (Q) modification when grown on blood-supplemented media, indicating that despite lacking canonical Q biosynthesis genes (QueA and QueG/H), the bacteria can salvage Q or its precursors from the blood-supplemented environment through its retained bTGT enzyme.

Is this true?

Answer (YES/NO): NO